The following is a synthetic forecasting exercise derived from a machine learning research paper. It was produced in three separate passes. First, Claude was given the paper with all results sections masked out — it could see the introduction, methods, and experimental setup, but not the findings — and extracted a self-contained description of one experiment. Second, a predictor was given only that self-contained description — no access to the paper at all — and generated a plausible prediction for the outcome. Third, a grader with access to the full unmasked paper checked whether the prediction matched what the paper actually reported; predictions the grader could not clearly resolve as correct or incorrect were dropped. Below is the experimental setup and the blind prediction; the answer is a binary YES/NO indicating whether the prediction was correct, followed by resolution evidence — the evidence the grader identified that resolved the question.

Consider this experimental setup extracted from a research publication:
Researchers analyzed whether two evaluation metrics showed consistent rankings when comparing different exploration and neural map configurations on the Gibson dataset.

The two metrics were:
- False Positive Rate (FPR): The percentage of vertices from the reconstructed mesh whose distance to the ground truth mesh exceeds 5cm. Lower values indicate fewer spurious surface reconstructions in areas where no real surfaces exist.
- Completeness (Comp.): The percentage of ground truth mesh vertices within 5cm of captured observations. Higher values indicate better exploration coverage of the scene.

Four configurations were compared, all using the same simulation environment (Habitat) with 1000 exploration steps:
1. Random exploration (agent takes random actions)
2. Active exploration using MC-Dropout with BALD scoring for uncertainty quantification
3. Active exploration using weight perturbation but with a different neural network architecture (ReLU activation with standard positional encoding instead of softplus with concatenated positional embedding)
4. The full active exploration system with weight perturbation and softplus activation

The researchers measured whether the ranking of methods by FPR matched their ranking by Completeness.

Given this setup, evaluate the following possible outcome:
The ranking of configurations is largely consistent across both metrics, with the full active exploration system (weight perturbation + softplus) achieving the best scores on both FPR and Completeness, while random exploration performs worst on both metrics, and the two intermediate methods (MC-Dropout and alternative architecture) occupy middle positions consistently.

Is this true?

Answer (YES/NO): NO